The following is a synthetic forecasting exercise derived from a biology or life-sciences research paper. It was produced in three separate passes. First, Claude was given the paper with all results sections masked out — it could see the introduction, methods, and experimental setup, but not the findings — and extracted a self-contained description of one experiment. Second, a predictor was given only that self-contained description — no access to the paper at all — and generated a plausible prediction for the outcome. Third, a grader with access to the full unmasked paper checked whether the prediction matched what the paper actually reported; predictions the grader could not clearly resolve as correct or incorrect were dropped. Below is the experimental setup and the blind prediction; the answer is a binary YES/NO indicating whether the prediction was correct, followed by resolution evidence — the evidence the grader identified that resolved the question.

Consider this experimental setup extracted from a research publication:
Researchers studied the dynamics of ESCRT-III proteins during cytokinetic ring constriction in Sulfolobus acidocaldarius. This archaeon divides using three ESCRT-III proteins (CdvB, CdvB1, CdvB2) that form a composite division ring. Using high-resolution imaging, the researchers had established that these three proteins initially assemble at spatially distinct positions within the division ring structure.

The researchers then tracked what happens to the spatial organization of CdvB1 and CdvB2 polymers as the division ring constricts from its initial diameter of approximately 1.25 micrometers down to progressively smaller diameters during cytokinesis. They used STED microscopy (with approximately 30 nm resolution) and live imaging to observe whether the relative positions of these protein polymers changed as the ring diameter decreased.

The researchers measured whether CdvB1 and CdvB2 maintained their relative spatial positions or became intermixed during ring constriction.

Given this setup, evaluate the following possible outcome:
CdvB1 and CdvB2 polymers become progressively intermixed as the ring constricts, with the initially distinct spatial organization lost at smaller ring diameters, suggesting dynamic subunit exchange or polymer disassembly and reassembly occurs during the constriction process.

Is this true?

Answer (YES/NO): NO